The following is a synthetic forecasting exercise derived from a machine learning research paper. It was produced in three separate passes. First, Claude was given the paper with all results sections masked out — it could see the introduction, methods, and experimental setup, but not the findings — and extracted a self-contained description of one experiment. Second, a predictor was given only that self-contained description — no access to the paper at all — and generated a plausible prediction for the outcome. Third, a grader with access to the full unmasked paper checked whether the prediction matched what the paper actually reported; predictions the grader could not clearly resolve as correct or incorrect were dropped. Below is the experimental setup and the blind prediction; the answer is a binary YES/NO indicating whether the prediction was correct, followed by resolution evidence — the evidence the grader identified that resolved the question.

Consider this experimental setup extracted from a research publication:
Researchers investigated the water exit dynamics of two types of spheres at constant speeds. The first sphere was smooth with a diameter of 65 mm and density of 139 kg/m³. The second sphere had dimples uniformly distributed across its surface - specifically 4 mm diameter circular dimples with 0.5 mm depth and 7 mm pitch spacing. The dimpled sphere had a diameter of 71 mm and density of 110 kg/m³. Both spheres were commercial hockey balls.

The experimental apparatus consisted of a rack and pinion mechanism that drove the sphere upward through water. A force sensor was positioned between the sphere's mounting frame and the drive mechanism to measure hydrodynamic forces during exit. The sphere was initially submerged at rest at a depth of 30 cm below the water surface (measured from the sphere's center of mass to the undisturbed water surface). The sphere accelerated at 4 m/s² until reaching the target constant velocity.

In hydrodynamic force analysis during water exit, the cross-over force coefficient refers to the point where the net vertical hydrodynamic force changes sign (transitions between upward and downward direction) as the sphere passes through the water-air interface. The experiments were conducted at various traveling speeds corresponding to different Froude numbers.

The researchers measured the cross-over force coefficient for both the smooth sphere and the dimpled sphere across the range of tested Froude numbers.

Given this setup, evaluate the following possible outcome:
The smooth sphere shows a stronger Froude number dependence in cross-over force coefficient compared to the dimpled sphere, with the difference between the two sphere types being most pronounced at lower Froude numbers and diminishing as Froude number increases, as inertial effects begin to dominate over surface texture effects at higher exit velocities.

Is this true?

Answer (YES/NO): NO